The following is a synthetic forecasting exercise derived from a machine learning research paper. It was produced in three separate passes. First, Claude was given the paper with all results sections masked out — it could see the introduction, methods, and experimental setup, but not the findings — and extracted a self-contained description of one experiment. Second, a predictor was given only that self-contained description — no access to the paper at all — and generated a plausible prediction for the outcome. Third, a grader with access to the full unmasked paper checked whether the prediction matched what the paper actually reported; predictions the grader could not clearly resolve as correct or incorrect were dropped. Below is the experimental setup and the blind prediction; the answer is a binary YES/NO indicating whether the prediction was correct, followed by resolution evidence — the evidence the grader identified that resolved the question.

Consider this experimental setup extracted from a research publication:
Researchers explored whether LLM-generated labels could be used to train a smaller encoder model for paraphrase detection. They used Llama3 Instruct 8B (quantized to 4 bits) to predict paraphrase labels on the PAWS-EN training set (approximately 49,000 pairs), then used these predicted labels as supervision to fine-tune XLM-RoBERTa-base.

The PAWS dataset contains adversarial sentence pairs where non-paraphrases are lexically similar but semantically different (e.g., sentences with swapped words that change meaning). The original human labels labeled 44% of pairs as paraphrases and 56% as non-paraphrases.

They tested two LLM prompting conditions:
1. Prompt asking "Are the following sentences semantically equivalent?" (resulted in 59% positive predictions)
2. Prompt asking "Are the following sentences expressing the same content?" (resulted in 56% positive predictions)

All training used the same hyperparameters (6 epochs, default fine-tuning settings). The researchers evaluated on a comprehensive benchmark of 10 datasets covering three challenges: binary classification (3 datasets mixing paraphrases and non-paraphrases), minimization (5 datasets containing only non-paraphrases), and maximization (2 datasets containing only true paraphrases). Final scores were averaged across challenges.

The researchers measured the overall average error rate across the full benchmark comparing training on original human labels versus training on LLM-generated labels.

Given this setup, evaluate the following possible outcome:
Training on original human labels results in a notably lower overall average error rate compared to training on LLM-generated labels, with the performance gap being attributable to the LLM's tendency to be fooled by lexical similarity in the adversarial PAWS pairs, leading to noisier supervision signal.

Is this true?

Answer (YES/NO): NO